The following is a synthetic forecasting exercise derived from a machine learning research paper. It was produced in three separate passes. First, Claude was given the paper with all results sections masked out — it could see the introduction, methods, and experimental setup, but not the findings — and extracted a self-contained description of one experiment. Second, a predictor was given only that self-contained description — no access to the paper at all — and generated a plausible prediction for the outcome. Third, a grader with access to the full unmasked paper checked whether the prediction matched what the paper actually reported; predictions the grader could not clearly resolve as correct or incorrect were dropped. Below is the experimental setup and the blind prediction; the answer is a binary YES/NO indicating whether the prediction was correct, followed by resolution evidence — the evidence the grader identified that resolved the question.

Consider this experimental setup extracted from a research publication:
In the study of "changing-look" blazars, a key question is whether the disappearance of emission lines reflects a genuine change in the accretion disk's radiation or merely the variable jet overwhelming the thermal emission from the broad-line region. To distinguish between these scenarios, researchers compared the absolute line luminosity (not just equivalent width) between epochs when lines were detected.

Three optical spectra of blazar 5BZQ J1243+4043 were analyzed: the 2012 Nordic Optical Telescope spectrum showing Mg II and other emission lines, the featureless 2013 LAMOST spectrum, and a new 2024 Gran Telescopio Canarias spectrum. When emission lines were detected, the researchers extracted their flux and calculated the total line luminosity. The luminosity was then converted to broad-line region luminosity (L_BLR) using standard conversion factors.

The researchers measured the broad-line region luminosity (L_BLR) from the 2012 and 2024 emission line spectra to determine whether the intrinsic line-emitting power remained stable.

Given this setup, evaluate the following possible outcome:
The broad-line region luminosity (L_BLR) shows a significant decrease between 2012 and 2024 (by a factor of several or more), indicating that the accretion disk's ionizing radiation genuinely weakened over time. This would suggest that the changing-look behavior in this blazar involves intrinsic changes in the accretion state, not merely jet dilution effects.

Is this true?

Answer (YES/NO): NO